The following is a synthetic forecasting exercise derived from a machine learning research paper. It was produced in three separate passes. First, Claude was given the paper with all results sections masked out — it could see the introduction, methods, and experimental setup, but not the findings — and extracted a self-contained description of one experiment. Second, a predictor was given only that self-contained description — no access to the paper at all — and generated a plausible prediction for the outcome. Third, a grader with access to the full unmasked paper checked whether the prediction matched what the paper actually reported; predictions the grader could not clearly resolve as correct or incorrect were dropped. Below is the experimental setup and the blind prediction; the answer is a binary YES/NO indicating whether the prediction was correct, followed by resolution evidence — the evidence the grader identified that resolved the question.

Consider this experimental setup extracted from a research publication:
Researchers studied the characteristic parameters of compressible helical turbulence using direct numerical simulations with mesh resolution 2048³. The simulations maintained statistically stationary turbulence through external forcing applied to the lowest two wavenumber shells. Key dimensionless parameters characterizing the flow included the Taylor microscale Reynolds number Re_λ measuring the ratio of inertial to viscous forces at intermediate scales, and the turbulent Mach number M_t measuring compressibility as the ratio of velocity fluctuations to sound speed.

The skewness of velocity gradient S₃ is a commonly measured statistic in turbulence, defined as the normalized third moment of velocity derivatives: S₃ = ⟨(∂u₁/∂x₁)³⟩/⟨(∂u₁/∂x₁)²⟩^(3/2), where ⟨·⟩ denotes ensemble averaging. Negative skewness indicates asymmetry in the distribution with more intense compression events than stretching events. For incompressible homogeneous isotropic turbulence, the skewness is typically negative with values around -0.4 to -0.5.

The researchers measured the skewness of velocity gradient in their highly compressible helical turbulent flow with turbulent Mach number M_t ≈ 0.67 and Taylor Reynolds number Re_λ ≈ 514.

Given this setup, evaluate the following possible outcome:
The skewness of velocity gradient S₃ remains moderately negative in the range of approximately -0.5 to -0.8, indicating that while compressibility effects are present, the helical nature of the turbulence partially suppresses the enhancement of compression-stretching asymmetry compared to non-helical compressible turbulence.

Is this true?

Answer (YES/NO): NO